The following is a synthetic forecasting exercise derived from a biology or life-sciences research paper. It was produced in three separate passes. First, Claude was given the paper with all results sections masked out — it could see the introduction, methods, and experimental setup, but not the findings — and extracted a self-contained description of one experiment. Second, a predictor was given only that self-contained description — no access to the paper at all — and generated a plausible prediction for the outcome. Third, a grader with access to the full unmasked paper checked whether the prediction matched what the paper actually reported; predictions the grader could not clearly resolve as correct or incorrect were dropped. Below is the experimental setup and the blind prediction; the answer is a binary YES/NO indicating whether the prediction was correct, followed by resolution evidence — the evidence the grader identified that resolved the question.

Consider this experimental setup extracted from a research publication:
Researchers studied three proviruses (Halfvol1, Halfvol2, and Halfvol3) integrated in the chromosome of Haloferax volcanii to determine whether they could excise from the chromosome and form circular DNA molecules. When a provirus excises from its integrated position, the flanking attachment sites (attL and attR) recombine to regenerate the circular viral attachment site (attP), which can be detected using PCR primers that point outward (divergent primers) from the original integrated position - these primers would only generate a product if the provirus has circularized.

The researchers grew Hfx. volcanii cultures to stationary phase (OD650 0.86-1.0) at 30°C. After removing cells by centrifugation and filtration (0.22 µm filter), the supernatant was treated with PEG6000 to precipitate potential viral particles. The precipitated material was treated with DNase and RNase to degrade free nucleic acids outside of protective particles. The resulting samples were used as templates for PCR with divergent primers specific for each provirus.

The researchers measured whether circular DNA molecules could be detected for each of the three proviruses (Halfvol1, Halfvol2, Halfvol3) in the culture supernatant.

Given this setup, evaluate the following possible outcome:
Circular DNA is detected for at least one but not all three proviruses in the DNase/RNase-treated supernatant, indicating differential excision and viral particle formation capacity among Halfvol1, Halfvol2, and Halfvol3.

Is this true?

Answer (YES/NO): NO